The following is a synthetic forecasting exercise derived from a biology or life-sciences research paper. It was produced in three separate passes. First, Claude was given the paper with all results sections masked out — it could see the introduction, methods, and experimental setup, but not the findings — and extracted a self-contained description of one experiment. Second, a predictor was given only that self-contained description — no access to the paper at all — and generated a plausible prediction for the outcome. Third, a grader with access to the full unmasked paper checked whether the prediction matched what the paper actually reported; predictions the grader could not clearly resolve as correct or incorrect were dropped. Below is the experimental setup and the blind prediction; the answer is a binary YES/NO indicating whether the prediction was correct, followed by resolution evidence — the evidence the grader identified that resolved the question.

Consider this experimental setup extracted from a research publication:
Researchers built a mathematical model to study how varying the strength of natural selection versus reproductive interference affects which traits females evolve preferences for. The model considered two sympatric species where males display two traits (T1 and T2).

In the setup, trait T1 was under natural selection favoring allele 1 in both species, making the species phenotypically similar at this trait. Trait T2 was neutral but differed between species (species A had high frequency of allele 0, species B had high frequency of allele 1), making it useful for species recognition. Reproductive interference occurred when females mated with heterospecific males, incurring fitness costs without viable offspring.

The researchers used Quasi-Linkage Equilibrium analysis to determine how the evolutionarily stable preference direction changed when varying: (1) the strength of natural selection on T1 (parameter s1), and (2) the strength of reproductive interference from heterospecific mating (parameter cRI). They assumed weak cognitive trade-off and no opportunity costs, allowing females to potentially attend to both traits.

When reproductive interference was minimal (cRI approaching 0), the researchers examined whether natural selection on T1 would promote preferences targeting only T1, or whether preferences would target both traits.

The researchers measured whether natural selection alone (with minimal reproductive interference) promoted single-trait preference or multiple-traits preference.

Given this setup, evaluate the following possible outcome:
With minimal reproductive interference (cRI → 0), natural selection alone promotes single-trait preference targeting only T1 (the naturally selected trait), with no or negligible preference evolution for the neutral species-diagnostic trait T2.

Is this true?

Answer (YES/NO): NO